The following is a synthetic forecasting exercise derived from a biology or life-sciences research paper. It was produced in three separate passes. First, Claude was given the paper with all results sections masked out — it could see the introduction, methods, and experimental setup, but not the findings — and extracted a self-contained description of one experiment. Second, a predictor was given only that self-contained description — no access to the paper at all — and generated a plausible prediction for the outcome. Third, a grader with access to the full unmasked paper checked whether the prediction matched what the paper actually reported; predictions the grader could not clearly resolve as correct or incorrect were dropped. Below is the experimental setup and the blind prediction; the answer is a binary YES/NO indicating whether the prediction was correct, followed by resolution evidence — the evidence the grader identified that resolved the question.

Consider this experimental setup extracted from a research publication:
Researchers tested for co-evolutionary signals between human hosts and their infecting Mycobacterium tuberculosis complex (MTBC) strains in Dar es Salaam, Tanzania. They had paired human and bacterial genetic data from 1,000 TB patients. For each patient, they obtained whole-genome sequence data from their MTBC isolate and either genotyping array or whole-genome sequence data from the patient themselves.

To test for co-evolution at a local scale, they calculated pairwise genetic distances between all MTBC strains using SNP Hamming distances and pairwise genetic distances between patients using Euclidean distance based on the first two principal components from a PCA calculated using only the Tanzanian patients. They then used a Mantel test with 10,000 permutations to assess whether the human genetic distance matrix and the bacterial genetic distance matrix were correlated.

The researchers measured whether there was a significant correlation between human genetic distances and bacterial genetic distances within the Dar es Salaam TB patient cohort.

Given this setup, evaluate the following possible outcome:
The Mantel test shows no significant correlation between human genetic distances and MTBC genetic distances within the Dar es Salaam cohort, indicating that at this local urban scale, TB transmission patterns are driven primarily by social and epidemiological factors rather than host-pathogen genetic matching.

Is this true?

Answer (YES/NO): YES